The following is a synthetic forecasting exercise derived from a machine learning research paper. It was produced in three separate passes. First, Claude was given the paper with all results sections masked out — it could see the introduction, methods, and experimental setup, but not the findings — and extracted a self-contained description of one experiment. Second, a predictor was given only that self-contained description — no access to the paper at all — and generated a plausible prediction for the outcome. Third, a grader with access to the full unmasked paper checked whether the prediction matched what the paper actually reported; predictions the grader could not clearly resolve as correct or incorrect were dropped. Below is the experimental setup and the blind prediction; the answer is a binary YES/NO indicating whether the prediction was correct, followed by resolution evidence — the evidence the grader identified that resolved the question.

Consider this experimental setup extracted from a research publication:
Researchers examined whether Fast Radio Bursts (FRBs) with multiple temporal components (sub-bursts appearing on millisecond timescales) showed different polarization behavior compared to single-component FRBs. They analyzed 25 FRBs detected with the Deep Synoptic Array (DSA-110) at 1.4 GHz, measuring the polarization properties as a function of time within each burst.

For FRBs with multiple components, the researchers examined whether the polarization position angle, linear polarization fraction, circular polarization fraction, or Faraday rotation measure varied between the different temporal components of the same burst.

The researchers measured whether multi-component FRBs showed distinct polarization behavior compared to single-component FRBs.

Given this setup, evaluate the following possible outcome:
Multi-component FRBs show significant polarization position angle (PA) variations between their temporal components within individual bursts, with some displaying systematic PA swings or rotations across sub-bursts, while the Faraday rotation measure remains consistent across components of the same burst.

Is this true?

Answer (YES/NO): NO